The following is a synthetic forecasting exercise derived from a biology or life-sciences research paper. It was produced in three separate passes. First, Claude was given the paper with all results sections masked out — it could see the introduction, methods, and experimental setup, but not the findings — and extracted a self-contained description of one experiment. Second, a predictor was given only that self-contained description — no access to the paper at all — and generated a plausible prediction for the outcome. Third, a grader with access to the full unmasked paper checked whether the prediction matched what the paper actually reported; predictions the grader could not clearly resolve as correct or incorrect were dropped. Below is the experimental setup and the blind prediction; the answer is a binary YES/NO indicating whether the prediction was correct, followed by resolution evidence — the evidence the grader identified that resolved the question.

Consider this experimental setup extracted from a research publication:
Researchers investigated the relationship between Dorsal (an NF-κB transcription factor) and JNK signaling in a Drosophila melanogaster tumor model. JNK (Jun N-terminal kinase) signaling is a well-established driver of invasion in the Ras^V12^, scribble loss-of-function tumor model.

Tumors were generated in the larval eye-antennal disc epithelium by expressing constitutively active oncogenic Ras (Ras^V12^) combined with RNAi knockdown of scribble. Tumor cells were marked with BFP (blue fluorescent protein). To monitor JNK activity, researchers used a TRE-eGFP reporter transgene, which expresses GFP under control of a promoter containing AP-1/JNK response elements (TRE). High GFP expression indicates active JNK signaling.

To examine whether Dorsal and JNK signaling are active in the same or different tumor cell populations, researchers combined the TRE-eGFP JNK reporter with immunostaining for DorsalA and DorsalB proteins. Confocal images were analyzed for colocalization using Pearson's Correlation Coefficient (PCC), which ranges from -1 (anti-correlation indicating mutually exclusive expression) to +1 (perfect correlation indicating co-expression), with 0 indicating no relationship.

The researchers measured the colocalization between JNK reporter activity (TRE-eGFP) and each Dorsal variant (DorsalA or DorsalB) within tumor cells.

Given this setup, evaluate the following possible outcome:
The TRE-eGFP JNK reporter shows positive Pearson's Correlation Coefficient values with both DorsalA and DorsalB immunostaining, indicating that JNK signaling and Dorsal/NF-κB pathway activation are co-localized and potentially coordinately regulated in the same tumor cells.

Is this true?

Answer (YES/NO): NO